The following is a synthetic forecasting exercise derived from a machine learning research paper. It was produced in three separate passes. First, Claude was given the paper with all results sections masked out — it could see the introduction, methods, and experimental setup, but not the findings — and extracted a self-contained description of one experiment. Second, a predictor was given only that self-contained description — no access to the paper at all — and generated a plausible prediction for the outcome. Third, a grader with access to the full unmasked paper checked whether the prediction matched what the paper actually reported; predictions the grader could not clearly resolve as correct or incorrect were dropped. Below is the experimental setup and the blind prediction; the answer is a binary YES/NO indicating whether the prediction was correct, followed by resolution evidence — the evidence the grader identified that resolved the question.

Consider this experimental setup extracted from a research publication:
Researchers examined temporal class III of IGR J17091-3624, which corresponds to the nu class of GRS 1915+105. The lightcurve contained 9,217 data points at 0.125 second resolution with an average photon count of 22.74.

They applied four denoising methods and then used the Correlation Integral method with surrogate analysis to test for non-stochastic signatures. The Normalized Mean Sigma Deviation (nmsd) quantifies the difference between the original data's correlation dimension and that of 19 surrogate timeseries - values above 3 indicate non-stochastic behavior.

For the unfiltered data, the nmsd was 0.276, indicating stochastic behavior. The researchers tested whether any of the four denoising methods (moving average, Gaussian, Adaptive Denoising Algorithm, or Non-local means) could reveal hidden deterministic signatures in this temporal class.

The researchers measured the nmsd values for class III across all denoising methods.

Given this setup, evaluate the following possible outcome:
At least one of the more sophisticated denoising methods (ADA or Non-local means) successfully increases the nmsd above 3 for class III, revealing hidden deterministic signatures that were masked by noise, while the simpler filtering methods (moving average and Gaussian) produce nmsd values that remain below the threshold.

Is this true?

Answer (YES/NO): YES